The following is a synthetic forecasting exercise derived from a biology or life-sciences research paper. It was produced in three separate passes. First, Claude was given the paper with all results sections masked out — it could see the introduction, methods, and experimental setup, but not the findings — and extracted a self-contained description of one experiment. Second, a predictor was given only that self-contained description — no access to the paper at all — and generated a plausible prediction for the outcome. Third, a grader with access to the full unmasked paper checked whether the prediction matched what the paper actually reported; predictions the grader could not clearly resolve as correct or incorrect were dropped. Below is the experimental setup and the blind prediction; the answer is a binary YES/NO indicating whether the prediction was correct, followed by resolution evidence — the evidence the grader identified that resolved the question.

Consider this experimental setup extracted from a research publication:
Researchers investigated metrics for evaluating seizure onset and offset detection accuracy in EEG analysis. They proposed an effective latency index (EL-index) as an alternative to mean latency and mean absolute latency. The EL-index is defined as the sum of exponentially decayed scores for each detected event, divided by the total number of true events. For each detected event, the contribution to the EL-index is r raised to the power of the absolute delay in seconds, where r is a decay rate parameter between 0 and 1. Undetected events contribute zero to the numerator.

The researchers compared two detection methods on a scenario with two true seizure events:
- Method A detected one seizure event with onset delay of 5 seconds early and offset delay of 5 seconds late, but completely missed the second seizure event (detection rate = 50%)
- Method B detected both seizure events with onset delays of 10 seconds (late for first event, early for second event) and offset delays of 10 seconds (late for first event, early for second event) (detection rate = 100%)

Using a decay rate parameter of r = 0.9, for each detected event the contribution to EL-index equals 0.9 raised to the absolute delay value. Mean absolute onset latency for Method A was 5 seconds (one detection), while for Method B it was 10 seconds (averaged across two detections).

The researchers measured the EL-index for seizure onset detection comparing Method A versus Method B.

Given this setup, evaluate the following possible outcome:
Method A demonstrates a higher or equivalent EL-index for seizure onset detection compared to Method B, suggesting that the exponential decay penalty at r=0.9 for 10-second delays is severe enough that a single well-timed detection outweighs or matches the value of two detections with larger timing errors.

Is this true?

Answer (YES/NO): NO